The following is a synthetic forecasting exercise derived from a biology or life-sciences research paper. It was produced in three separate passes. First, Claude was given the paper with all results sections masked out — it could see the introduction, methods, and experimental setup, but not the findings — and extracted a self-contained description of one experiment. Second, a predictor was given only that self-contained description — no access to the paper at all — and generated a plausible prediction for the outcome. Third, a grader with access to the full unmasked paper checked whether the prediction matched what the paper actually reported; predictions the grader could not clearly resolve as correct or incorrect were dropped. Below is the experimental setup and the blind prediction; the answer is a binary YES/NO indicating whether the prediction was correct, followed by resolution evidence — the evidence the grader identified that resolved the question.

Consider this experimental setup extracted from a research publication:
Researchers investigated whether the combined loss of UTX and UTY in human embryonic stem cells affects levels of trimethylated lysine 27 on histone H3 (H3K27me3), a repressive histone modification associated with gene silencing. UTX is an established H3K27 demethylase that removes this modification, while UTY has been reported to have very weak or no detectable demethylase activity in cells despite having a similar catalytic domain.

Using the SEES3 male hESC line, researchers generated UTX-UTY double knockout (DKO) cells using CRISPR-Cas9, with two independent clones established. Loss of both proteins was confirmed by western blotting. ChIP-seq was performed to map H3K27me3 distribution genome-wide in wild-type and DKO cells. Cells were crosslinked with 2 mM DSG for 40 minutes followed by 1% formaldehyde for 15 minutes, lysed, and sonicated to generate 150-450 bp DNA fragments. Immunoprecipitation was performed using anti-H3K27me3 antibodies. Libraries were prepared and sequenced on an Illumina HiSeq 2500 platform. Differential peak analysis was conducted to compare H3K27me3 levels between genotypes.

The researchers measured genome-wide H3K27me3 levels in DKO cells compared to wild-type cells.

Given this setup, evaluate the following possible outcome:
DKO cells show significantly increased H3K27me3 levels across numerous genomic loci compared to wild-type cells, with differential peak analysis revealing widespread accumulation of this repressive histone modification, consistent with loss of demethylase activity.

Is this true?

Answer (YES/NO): NO